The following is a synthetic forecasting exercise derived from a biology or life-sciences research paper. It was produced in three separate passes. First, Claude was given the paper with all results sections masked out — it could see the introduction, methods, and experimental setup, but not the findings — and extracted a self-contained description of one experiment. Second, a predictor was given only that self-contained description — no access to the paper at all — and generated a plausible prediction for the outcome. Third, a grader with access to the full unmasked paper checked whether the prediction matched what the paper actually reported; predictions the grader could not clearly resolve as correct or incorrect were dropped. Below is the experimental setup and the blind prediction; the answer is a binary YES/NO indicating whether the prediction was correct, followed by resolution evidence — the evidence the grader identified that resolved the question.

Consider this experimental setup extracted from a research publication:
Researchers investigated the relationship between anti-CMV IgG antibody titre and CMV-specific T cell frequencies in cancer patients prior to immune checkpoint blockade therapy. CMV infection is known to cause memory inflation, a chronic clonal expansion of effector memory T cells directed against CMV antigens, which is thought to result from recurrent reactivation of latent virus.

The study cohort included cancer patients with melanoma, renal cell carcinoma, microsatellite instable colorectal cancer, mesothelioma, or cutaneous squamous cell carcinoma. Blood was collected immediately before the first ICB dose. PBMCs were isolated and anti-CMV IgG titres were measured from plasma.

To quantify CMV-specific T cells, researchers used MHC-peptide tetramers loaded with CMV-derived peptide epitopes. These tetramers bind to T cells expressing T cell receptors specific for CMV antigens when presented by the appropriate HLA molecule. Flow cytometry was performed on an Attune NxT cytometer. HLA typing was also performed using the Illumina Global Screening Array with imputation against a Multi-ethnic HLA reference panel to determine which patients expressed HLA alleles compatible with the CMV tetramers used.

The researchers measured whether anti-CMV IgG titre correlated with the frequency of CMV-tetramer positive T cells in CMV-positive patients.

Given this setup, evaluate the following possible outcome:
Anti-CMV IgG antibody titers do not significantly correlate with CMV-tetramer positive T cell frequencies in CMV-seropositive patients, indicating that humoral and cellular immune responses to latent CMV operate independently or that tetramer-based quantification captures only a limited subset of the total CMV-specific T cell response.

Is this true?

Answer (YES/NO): YES